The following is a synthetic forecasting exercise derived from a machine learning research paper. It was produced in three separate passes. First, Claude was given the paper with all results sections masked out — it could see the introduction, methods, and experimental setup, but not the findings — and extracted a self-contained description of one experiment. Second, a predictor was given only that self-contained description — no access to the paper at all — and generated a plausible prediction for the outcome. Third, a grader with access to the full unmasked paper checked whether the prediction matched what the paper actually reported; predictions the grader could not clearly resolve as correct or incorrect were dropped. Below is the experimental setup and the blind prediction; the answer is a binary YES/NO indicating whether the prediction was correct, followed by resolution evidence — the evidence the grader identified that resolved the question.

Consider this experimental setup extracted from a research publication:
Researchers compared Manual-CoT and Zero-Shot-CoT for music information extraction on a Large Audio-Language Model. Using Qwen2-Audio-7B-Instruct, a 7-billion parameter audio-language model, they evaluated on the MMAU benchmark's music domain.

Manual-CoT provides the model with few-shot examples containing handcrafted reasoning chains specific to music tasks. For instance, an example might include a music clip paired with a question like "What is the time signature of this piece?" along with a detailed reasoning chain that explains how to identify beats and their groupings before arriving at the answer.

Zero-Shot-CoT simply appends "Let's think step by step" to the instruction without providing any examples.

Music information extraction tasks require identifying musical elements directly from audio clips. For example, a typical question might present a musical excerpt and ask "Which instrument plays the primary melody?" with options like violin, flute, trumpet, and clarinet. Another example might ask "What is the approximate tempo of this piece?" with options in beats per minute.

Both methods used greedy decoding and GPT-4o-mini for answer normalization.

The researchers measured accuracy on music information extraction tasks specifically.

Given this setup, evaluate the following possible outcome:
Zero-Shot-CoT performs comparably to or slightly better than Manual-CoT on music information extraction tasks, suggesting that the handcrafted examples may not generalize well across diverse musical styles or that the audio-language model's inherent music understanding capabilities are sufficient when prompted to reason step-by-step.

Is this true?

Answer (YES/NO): NO